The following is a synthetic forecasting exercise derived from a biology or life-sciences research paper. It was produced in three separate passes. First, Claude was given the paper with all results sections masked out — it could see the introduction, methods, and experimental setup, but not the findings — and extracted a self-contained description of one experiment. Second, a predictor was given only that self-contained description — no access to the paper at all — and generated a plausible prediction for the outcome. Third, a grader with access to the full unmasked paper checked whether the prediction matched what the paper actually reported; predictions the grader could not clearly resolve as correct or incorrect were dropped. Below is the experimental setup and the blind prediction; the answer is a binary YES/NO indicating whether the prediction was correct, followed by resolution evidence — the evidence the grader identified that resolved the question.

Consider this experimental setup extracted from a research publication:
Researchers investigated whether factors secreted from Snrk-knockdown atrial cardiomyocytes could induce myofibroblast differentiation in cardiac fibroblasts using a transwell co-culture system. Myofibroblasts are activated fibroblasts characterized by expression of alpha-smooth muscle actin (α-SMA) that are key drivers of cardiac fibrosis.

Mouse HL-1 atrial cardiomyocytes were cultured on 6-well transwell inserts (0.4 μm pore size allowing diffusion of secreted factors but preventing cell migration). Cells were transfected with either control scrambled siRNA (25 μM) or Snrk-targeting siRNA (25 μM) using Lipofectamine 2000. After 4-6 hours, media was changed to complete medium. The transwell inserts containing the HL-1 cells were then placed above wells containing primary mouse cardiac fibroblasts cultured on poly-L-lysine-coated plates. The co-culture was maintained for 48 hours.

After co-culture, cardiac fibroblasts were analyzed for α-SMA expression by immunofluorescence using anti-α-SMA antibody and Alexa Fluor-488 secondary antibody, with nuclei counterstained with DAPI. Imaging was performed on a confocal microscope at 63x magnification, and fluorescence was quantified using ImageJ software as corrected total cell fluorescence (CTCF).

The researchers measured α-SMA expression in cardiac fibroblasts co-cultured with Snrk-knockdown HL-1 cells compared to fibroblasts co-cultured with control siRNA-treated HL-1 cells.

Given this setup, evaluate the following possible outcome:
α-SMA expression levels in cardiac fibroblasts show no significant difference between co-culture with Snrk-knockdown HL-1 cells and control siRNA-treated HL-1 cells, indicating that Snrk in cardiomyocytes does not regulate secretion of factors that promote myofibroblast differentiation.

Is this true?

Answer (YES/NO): NO